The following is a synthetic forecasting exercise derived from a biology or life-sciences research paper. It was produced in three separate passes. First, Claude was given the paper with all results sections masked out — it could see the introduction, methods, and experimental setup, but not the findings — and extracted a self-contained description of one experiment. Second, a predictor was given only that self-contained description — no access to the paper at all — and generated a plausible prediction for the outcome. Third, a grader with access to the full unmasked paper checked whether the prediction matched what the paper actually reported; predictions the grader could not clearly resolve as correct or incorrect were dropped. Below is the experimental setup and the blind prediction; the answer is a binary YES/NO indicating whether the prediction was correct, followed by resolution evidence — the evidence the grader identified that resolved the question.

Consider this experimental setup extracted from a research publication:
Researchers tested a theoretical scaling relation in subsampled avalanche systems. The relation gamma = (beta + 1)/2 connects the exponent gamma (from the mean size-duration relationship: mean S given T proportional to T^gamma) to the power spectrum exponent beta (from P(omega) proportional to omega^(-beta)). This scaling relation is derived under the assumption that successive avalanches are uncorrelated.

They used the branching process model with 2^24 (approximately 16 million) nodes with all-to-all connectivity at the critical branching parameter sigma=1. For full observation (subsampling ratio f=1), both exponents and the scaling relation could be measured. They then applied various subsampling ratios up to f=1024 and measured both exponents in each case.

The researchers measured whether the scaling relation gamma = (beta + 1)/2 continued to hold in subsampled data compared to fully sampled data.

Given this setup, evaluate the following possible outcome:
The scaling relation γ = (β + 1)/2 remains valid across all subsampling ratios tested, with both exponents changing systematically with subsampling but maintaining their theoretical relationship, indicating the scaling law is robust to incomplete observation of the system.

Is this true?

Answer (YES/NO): NO